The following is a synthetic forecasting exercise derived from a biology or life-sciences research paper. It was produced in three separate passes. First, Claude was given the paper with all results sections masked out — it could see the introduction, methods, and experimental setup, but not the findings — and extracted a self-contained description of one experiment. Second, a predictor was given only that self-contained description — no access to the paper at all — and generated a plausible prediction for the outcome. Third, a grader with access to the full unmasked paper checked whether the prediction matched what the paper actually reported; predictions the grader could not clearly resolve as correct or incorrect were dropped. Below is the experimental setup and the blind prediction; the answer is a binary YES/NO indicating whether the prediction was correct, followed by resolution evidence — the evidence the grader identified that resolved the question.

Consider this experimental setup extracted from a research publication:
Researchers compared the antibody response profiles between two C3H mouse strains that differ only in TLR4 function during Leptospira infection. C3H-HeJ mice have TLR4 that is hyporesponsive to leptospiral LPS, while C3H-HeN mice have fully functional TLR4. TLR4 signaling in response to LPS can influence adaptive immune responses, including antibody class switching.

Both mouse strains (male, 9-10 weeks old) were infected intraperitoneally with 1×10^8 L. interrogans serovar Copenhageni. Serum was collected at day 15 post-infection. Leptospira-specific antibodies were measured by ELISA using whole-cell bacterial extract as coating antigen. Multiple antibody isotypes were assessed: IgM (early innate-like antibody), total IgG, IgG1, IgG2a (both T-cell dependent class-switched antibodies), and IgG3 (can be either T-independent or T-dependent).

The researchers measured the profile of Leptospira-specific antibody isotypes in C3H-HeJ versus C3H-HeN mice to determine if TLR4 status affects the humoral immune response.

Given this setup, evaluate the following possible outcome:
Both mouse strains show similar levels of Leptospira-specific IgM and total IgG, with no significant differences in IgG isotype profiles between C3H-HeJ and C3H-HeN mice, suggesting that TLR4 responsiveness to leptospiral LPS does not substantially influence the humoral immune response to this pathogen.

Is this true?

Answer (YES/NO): NO